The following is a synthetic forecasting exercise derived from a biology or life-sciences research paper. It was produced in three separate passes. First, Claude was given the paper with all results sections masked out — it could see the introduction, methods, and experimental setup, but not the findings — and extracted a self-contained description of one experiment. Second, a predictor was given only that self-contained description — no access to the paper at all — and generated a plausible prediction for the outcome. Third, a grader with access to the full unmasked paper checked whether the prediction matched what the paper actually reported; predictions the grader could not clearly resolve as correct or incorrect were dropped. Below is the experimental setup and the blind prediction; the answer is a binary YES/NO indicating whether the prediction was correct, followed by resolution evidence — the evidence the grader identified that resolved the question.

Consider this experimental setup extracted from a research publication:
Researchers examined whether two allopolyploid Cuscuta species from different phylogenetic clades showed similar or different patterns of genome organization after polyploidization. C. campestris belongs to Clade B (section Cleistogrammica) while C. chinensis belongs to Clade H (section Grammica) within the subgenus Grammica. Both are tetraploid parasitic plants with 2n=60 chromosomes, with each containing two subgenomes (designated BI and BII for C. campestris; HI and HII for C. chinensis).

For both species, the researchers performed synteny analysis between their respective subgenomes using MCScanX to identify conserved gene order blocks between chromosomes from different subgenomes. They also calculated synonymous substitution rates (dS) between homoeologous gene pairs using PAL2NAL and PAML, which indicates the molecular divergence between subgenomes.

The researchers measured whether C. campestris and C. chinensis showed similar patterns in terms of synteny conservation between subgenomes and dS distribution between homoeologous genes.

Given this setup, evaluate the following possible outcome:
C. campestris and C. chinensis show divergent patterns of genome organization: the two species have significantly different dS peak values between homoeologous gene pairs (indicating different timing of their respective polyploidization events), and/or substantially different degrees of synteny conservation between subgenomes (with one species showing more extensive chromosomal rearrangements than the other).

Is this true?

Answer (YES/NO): NO